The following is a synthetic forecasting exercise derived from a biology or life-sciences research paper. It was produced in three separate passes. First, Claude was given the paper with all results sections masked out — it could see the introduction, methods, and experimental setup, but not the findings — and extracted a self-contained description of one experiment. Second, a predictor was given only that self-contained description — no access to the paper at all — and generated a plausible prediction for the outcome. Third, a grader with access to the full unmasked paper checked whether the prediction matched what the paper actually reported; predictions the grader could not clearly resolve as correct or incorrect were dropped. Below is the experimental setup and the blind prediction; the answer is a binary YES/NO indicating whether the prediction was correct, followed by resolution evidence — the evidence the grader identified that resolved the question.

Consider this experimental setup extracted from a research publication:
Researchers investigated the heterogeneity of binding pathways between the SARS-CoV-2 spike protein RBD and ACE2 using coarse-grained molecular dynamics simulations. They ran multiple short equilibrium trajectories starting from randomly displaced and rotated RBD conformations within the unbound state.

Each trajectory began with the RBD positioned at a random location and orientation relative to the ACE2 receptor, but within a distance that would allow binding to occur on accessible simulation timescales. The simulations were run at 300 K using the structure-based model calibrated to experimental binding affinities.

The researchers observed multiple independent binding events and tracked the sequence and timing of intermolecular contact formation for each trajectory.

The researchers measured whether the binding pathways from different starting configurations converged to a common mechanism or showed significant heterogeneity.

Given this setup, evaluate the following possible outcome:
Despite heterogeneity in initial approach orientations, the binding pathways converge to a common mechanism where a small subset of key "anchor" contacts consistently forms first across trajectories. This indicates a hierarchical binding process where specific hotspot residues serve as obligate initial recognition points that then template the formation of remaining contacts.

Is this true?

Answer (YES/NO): NO